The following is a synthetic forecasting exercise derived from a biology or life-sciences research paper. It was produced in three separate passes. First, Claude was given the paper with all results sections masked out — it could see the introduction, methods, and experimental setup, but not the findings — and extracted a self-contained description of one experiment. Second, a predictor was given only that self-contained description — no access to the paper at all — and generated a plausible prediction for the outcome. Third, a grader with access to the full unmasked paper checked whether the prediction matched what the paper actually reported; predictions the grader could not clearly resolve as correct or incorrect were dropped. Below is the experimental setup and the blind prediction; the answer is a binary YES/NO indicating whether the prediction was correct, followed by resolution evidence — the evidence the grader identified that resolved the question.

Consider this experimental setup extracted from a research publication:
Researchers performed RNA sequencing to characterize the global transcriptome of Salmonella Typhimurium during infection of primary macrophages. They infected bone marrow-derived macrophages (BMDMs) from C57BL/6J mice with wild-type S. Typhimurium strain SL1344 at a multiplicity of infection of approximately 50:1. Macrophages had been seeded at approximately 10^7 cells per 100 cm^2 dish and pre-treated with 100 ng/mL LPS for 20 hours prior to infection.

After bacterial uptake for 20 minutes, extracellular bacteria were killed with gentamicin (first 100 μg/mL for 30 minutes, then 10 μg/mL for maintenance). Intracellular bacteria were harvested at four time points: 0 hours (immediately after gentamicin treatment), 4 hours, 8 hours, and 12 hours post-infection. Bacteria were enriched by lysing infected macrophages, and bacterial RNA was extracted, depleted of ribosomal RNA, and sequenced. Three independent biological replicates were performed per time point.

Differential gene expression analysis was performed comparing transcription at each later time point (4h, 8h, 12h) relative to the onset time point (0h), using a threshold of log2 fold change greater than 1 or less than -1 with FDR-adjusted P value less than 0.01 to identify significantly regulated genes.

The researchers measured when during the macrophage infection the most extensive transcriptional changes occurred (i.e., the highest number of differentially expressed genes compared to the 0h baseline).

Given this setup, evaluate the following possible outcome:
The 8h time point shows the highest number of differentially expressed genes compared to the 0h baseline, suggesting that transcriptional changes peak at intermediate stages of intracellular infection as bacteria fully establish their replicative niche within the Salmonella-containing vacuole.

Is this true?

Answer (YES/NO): NO